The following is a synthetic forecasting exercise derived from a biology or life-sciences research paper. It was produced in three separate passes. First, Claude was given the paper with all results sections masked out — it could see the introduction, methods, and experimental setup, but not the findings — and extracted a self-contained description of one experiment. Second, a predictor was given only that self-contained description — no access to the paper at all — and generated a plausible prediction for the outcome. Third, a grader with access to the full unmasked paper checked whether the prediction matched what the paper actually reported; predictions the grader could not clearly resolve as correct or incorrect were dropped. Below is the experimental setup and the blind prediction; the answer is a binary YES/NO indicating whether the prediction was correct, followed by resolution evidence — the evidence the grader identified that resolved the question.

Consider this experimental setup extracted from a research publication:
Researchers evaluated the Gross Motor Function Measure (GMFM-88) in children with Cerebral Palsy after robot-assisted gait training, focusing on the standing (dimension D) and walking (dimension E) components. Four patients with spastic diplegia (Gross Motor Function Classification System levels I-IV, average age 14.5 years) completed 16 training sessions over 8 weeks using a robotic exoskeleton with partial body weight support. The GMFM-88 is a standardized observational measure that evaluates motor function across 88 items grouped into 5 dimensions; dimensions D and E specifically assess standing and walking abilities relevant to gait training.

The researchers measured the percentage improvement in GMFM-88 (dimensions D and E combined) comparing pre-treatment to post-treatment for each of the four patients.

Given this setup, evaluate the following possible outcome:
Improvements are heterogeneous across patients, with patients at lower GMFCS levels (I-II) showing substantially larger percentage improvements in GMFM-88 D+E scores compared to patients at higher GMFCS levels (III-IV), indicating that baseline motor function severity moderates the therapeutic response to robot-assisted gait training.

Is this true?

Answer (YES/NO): NO